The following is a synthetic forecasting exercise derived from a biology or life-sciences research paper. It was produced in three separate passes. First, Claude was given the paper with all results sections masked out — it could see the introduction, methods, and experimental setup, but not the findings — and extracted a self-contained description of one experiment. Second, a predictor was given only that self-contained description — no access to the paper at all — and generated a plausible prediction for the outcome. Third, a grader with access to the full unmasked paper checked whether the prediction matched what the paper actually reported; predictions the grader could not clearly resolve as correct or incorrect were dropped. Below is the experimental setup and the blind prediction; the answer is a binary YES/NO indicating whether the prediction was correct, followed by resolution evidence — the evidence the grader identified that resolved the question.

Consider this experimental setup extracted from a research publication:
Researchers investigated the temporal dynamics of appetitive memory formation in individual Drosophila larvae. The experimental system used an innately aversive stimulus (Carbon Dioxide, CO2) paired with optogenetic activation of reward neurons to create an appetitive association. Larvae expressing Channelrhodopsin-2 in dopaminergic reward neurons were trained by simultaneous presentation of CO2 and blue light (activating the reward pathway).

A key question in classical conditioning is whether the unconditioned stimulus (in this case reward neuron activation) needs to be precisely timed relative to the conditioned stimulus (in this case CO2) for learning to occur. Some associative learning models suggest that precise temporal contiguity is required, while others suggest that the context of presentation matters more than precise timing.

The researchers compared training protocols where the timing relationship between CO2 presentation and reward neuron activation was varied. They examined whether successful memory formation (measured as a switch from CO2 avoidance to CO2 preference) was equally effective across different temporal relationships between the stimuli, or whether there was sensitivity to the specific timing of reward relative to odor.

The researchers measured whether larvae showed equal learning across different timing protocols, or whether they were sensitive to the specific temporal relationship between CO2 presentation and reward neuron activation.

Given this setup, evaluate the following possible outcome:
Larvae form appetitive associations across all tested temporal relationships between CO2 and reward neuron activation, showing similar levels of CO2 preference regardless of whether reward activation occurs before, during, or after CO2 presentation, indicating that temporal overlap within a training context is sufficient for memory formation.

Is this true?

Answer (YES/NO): NO